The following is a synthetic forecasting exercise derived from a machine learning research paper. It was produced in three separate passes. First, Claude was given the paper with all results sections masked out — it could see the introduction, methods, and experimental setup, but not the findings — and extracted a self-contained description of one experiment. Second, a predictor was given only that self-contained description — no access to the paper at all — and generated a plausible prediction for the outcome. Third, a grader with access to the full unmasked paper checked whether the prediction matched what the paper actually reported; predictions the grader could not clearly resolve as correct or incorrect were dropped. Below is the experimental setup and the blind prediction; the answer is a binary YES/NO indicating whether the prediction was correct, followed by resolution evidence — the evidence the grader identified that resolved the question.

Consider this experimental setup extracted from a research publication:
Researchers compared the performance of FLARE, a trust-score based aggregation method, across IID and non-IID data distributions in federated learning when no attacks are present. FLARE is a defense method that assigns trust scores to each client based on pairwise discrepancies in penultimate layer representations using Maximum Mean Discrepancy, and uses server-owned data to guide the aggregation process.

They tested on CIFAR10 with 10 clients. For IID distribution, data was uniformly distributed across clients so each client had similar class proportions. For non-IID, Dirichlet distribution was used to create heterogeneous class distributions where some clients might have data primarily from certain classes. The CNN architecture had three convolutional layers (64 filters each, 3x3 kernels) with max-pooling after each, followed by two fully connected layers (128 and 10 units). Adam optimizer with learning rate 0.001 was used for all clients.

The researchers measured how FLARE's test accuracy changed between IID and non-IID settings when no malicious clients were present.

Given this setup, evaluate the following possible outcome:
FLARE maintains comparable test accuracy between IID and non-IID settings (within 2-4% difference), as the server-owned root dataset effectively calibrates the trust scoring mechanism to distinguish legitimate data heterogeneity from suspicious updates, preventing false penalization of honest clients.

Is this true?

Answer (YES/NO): NO